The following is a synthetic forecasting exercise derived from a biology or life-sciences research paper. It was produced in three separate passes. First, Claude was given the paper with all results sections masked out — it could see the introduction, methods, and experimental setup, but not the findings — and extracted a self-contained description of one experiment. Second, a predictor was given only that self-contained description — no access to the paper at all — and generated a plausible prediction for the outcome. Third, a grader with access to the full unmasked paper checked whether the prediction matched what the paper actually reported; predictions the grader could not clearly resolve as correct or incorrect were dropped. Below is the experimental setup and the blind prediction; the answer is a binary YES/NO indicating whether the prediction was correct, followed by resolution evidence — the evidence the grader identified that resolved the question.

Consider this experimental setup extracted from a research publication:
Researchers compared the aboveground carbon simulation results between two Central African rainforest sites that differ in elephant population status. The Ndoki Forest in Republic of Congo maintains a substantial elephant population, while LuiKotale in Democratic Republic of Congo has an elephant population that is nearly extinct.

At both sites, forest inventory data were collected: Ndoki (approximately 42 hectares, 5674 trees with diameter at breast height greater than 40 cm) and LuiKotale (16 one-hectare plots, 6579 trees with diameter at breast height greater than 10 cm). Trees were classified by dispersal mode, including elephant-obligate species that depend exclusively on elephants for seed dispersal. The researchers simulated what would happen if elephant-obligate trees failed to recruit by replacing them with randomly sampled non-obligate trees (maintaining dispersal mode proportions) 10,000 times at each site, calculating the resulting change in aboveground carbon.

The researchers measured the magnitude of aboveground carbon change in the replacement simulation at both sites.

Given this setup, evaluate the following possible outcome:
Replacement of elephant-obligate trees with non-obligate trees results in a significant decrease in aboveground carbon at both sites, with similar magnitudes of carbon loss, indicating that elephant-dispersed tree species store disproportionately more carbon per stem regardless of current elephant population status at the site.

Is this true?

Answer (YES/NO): NO